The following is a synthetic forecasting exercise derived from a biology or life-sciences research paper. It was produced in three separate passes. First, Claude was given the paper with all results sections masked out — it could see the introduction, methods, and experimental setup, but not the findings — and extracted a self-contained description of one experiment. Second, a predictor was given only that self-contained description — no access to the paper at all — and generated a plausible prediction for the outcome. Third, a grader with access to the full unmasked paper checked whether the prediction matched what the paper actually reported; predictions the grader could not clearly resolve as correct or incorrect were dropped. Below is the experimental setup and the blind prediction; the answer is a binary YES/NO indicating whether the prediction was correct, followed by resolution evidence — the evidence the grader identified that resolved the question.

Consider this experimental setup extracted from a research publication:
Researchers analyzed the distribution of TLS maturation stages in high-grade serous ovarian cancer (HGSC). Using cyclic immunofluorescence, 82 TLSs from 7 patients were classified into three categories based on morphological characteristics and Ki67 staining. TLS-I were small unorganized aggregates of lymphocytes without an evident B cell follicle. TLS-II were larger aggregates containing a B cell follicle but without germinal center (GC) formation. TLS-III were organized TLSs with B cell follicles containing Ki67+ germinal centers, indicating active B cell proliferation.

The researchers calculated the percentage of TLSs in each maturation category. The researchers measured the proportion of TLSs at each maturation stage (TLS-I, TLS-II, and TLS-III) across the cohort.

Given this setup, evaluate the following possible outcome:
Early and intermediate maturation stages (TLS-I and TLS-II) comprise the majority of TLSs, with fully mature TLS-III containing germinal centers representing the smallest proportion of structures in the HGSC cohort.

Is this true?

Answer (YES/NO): YES